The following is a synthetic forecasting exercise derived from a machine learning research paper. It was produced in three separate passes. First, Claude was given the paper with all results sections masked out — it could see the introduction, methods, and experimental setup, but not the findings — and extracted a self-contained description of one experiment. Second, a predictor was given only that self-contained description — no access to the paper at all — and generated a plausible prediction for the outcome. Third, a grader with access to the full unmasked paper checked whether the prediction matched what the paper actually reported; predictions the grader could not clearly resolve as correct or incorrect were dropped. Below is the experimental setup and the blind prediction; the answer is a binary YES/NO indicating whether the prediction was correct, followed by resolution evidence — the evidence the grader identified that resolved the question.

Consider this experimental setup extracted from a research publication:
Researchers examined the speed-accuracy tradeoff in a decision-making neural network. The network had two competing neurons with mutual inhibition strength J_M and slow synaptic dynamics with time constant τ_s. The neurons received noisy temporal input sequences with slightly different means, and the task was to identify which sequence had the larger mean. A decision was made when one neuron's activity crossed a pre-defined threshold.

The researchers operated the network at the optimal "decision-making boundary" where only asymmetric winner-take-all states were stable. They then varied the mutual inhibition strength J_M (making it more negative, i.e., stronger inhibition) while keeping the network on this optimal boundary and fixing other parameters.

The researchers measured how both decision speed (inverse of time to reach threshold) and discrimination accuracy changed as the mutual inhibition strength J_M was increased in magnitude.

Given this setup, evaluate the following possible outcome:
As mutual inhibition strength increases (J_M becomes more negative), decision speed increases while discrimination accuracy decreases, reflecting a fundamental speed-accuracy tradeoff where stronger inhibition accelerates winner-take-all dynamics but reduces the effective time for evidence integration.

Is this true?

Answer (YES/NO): NO